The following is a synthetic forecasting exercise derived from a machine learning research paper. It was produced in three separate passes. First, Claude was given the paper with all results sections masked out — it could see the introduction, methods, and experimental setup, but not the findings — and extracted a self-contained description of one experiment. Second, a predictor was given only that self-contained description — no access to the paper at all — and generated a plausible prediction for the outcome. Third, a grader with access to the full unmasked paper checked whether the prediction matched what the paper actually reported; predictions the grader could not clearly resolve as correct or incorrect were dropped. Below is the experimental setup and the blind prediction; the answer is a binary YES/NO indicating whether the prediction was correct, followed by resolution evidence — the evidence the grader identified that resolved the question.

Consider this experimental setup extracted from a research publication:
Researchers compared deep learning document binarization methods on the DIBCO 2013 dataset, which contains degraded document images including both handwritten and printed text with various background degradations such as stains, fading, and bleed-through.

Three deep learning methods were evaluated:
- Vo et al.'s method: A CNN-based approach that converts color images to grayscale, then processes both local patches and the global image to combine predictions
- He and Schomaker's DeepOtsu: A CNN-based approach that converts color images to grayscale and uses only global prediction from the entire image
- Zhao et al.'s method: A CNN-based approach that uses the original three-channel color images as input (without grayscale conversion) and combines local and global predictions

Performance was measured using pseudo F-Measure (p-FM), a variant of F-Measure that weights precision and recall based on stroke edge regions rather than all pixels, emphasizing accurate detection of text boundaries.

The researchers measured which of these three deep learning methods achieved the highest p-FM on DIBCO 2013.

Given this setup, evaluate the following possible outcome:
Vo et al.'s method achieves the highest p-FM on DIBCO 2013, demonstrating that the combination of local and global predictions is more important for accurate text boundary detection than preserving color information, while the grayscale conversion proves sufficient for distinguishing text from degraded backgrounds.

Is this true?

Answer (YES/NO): NO